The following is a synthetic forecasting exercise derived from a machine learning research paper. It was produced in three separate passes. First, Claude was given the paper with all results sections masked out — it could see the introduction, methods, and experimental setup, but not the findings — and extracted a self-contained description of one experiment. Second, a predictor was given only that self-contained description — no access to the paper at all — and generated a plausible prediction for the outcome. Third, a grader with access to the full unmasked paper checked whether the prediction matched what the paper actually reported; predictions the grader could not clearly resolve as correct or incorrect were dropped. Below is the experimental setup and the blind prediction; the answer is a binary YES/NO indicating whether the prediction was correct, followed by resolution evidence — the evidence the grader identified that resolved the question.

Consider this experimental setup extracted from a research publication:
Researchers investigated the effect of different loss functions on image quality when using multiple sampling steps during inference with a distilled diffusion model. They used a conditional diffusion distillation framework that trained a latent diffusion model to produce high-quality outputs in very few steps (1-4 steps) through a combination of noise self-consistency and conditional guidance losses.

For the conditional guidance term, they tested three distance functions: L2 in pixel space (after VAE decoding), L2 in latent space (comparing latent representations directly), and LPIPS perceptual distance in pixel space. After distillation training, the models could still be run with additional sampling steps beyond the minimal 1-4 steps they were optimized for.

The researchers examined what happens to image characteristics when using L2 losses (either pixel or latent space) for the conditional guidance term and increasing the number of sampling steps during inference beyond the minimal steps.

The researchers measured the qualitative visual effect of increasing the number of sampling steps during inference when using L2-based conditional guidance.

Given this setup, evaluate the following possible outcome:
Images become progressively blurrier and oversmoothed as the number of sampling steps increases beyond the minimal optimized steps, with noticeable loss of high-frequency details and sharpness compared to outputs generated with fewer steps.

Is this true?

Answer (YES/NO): YES